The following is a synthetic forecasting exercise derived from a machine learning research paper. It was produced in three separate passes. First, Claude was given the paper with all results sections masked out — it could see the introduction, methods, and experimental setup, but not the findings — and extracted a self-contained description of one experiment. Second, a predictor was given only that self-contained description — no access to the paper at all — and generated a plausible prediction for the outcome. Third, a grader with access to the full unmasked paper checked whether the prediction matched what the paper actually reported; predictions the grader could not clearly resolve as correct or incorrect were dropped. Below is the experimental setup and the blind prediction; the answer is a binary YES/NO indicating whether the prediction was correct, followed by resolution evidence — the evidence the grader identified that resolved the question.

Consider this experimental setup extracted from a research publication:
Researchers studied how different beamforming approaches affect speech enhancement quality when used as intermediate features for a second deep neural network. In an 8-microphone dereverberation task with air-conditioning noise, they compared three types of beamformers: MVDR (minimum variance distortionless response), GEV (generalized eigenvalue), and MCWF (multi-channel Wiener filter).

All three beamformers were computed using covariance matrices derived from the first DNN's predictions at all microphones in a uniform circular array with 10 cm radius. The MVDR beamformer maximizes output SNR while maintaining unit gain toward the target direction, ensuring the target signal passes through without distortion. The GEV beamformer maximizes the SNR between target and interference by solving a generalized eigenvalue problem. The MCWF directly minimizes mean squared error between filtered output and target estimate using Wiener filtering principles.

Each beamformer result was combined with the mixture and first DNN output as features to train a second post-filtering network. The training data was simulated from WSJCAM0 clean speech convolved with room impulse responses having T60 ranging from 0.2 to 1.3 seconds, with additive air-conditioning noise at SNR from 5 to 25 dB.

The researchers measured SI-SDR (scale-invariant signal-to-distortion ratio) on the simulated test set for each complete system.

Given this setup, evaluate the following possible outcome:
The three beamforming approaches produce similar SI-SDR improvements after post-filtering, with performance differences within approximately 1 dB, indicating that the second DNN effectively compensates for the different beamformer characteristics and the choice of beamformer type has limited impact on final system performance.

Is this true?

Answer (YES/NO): YES